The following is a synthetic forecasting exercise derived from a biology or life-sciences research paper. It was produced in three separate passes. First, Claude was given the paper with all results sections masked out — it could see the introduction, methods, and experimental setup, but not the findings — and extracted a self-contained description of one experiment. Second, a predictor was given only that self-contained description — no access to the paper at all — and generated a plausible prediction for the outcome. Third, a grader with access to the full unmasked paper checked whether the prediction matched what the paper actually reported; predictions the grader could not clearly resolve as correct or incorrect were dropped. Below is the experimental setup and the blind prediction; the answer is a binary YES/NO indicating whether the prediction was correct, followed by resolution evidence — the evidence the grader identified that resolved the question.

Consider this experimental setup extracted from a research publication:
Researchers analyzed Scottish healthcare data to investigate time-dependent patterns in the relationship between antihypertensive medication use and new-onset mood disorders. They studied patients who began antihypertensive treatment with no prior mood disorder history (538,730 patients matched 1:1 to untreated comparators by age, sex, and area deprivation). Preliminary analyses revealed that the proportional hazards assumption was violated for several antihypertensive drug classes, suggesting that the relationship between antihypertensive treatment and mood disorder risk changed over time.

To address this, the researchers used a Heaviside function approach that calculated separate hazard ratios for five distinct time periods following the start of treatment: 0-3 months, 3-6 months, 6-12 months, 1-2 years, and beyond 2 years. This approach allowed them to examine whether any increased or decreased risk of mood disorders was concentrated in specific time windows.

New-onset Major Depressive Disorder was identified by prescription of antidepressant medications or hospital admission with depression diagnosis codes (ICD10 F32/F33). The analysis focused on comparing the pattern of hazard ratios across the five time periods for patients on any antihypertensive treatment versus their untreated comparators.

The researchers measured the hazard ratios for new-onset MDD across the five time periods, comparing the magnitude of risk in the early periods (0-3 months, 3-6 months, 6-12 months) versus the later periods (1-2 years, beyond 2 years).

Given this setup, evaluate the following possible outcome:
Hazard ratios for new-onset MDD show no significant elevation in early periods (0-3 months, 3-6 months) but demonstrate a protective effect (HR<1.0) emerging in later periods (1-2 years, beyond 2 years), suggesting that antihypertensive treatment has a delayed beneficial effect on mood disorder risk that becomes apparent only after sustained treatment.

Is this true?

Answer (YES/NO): NO